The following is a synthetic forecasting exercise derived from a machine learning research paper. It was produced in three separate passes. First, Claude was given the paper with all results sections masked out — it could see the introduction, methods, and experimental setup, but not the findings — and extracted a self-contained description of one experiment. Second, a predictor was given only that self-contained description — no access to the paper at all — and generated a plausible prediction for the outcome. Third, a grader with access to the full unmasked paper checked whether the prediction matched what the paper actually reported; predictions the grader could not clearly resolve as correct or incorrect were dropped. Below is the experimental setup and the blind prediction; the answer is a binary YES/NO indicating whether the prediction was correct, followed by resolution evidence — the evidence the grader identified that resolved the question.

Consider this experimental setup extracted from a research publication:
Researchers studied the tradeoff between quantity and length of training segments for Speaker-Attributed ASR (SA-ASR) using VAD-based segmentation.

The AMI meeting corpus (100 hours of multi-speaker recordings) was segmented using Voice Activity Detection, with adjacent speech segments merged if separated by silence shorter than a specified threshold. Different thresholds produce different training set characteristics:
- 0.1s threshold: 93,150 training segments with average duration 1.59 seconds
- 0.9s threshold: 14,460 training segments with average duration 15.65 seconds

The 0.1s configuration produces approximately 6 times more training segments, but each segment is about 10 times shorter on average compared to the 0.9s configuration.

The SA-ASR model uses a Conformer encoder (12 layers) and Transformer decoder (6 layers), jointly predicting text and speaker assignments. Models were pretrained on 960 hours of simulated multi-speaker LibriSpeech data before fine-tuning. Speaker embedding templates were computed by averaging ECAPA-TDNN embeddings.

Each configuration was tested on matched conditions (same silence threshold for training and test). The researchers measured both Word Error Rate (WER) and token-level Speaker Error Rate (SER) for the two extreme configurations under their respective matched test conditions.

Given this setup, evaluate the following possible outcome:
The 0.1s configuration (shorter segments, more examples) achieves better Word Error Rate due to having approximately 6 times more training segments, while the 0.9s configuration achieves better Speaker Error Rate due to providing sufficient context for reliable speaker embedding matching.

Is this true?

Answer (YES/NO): YES